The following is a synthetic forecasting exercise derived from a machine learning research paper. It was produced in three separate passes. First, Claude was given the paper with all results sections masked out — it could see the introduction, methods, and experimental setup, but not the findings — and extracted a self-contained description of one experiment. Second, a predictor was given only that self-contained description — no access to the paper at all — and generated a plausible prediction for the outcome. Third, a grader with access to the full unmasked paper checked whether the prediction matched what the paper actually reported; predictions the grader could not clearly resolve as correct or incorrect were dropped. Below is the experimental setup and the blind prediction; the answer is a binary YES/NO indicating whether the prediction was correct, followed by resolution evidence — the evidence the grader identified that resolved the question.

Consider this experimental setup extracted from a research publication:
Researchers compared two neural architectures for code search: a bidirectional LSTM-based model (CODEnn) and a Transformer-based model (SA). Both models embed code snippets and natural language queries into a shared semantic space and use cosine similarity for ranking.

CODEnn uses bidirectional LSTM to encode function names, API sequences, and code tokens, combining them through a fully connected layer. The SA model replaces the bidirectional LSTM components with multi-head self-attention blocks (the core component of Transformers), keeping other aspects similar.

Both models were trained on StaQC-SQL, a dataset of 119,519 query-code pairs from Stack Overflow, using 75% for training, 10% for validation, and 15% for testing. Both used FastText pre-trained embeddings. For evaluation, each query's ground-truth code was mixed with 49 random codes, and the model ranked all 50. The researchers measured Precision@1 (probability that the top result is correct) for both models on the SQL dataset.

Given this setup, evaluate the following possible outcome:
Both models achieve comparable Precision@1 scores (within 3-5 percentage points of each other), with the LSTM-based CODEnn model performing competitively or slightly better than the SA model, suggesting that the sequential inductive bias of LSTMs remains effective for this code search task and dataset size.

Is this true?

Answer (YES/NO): NO